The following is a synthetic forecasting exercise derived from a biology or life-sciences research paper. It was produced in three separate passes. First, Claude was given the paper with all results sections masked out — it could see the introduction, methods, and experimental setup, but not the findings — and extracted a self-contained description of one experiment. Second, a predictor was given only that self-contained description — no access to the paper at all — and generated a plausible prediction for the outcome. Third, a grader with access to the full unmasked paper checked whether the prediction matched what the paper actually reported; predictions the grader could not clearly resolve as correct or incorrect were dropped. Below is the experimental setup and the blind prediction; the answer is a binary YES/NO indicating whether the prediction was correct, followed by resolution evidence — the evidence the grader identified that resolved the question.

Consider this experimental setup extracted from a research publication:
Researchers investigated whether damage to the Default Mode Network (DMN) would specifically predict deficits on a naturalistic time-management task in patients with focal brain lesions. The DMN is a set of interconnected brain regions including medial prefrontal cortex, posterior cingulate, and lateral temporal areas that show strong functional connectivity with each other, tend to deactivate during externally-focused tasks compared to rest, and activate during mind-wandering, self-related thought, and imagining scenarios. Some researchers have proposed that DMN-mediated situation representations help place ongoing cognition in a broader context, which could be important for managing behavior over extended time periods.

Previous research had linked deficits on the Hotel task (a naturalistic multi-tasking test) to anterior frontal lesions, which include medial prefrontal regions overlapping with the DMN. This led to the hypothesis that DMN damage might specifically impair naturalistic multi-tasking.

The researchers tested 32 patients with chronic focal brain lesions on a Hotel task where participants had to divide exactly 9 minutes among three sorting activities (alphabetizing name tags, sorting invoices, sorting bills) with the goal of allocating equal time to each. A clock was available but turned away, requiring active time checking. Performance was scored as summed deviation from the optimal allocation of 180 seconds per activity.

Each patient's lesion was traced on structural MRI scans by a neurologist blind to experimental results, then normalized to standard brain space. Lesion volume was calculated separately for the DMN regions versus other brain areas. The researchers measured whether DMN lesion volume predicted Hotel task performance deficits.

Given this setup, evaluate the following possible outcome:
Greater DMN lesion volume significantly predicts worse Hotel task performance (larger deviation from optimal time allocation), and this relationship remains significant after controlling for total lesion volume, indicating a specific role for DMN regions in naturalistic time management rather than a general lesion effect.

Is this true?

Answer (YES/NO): NO